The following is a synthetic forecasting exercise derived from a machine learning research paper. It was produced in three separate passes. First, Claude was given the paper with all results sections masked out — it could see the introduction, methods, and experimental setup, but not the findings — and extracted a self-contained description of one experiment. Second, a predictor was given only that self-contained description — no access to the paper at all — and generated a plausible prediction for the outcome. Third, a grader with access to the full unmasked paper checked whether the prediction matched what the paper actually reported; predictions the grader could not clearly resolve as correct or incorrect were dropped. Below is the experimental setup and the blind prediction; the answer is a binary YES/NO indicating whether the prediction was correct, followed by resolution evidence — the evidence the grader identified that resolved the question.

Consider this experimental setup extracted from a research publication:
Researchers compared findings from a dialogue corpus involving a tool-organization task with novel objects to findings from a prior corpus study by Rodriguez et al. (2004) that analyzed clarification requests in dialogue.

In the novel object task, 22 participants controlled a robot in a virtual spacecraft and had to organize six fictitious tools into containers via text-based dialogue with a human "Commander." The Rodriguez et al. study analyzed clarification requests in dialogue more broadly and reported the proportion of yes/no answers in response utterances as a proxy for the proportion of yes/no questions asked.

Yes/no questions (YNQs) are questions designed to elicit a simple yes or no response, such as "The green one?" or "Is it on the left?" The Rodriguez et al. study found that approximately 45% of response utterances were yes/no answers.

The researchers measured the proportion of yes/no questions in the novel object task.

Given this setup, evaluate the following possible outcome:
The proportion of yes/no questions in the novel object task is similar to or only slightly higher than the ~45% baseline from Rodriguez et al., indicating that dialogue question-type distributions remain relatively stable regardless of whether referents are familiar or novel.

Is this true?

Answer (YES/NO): NO